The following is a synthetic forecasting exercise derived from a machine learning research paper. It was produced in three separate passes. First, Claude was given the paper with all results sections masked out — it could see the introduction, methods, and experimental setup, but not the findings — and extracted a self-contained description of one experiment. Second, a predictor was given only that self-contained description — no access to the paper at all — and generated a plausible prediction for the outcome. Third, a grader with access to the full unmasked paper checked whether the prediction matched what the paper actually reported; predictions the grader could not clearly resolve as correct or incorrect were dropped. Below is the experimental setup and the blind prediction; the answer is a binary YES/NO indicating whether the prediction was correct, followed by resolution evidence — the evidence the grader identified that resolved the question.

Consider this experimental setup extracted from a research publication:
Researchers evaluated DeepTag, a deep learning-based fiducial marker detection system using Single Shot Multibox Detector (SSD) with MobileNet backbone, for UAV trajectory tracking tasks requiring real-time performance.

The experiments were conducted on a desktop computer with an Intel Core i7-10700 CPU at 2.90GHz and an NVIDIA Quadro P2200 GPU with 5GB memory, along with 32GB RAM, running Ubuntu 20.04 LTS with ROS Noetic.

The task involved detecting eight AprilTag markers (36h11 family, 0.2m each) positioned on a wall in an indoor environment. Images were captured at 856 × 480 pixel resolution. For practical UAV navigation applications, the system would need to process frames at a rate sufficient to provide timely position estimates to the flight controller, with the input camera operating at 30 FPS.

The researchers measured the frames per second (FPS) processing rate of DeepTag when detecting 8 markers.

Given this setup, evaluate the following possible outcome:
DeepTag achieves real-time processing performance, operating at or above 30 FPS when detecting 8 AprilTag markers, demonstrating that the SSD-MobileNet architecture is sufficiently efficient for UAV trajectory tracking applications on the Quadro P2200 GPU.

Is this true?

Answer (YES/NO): NO